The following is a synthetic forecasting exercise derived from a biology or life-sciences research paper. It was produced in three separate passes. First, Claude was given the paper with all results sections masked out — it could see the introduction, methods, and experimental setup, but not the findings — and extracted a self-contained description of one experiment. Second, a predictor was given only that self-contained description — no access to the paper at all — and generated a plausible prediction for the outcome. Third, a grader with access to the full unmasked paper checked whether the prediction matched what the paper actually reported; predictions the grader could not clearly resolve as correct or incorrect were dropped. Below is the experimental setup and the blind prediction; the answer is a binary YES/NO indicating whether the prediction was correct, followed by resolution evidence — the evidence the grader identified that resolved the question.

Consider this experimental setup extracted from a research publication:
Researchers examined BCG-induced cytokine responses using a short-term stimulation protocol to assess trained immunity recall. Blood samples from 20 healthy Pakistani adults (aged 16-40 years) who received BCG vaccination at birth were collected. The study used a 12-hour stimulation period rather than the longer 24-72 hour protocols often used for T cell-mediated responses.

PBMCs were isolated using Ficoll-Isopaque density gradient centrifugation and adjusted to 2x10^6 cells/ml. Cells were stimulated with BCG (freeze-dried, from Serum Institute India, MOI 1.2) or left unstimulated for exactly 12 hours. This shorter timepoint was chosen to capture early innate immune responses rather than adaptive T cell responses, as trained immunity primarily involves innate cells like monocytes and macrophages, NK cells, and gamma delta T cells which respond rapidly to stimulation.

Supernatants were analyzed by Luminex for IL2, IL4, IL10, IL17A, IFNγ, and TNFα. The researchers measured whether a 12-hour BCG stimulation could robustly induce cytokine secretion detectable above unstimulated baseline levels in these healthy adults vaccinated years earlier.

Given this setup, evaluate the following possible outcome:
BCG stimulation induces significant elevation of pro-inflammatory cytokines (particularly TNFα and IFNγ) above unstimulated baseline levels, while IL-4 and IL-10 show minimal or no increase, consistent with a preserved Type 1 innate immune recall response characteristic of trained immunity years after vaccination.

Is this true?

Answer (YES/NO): NO